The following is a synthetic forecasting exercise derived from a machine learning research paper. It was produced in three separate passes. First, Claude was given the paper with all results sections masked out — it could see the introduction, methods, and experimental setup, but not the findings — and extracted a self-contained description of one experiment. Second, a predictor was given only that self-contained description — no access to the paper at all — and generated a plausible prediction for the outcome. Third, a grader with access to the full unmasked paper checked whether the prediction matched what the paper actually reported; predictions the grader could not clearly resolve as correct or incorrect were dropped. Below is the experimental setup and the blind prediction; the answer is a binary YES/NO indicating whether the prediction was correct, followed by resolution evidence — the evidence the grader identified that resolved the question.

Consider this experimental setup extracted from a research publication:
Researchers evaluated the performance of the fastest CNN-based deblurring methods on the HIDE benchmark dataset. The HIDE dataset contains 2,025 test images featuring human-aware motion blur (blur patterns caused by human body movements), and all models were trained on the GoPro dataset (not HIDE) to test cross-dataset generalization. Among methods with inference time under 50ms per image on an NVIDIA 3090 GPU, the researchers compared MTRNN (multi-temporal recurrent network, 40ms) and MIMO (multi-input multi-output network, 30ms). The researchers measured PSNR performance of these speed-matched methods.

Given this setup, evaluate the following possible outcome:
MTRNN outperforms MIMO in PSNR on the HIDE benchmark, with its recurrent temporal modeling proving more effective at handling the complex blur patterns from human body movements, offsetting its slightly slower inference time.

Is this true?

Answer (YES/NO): NO